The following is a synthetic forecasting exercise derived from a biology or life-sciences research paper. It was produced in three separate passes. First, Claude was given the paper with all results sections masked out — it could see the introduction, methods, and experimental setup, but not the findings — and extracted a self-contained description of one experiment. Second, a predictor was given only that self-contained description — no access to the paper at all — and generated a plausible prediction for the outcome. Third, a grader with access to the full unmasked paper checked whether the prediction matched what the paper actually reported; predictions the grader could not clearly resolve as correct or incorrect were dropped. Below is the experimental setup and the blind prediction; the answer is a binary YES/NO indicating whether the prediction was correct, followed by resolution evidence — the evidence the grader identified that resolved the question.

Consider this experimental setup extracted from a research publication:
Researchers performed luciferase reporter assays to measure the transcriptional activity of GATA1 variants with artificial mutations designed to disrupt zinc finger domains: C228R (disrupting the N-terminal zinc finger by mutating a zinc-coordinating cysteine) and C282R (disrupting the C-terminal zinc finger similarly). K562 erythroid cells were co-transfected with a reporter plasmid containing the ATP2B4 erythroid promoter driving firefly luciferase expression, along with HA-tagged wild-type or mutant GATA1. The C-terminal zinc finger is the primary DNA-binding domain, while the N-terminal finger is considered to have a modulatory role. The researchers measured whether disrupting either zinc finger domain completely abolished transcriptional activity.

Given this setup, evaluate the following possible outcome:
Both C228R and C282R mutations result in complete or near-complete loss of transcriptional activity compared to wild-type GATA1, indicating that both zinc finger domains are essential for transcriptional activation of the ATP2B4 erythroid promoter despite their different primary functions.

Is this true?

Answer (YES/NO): YES